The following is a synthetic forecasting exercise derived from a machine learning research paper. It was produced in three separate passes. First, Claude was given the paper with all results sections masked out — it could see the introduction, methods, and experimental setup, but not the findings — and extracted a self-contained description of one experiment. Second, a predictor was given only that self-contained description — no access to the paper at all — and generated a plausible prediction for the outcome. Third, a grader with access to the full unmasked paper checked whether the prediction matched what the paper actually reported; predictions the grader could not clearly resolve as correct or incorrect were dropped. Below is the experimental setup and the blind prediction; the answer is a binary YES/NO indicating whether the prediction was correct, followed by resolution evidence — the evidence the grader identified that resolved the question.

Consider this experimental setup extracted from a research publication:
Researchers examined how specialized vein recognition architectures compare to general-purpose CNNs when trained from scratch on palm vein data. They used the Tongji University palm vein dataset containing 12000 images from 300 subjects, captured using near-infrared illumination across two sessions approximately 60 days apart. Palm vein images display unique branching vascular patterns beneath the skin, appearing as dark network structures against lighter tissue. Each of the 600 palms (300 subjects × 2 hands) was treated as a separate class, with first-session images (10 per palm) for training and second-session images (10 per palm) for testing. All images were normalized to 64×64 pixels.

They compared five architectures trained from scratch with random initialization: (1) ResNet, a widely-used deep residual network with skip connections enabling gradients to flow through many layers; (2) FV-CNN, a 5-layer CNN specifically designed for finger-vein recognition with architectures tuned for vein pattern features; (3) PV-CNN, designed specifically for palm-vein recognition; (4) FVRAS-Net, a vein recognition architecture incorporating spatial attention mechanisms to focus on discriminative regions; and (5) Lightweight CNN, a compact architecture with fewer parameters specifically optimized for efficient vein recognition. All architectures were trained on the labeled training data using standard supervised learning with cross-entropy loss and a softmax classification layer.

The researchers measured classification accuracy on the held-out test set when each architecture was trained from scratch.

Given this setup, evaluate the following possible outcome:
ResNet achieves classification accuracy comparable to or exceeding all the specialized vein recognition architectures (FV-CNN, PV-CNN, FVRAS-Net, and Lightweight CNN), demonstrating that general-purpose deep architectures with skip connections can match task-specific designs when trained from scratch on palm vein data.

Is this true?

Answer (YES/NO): NO